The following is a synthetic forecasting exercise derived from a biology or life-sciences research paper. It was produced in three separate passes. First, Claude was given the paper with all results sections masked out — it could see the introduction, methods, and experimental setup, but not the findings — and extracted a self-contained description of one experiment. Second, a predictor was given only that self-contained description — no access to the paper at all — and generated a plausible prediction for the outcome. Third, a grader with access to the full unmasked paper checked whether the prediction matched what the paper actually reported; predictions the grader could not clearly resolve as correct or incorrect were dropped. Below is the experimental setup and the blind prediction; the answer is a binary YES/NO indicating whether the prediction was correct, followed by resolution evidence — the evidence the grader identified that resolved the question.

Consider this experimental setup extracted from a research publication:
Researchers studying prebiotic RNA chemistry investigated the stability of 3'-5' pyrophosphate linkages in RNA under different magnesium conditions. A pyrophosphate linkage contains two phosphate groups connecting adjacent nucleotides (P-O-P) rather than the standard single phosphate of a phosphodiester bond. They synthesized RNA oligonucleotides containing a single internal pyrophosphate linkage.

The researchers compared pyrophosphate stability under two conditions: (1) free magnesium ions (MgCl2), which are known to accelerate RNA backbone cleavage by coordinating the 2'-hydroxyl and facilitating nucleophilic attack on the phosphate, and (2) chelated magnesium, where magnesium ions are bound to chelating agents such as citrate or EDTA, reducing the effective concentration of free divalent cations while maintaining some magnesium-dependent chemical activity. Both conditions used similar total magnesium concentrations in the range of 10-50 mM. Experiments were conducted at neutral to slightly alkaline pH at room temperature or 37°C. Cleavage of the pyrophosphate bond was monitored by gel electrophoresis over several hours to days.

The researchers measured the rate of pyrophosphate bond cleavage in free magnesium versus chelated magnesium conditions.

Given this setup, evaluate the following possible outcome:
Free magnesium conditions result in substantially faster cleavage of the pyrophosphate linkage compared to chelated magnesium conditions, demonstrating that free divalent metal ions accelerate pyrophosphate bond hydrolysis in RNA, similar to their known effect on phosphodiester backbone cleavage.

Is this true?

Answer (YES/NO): YES